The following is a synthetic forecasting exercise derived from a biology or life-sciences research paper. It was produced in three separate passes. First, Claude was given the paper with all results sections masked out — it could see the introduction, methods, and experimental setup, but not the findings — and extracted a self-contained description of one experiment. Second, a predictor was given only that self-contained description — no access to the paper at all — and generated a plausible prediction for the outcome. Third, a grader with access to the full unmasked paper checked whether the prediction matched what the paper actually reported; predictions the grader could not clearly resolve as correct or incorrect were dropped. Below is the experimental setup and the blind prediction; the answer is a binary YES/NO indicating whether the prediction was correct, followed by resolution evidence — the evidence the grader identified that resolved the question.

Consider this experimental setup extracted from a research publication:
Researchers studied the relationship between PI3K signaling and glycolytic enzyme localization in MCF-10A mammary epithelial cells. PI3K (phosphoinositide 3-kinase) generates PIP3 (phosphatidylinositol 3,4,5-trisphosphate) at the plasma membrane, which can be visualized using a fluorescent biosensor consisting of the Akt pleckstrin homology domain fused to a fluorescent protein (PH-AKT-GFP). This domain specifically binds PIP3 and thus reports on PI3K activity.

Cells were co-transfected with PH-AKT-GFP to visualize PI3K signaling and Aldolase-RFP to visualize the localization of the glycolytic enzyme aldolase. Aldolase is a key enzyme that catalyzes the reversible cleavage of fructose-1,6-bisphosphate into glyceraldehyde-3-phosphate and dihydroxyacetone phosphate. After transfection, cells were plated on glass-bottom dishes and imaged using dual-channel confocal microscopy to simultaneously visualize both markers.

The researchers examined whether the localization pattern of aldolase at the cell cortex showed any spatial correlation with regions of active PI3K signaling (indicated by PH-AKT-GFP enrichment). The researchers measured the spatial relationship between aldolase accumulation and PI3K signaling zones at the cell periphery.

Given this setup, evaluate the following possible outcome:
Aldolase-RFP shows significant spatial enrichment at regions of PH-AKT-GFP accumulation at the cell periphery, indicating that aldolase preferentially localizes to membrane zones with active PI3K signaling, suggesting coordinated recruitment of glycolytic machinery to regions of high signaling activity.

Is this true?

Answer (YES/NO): NO